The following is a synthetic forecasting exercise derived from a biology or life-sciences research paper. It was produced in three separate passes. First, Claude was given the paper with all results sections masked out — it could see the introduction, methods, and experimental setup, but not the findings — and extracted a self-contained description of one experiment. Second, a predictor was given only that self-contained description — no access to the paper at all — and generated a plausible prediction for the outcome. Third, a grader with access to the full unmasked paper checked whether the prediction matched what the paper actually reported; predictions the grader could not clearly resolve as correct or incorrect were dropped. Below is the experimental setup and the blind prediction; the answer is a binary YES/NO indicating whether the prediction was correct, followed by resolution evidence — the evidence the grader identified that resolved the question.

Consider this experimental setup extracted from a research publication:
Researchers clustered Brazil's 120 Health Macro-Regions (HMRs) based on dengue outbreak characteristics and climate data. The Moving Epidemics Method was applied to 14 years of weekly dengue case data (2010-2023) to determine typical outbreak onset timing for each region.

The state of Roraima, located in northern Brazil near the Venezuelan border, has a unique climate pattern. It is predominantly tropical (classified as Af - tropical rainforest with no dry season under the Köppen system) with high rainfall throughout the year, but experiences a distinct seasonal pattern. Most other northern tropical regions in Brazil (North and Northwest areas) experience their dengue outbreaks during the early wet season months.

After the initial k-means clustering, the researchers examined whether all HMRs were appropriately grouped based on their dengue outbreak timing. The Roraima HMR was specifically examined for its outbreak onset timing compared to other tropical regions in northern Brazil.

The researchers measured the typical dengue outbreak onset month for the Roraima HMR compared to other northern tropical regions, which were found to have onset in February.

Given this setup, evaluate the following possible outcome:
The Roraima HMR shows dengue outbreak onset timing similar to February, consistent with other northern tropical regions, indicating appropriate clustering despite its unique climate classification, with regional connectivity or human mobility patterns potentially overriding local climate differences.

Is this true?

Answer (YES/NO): NO